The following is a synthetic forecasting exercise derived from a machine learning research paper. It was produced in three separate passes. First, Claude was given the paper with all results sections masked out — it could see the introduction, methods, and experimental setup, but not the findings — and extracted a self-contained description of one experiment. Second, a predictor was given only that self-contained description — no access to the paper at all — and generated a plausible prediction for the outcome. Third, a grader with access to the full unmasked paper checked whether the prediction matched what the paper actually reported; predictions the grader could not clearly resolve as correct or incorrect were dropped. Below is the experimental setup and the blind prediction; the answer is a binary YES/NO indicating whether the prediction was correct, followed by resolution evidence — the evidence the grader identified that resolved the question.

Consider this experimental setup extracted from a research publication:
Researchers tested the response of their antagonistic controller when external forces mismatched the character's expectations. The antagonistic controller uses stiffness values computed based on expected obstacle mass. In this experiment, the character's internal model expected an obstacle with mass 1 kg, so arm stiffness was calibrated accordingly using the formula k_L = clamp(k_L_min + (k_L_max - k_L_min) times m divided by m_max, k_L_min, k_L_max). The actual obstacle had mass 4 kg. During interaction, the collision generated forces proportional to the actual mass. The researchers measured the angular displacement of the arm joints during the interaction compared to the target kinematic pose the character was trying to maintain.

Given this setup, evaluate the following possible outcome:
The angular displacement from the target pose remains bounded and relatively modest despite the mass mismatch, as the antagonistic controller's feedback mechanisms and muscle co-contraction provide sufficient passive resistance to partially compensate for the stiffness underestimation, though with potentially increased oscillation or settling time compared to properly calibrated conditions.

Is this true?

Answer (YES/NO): NO